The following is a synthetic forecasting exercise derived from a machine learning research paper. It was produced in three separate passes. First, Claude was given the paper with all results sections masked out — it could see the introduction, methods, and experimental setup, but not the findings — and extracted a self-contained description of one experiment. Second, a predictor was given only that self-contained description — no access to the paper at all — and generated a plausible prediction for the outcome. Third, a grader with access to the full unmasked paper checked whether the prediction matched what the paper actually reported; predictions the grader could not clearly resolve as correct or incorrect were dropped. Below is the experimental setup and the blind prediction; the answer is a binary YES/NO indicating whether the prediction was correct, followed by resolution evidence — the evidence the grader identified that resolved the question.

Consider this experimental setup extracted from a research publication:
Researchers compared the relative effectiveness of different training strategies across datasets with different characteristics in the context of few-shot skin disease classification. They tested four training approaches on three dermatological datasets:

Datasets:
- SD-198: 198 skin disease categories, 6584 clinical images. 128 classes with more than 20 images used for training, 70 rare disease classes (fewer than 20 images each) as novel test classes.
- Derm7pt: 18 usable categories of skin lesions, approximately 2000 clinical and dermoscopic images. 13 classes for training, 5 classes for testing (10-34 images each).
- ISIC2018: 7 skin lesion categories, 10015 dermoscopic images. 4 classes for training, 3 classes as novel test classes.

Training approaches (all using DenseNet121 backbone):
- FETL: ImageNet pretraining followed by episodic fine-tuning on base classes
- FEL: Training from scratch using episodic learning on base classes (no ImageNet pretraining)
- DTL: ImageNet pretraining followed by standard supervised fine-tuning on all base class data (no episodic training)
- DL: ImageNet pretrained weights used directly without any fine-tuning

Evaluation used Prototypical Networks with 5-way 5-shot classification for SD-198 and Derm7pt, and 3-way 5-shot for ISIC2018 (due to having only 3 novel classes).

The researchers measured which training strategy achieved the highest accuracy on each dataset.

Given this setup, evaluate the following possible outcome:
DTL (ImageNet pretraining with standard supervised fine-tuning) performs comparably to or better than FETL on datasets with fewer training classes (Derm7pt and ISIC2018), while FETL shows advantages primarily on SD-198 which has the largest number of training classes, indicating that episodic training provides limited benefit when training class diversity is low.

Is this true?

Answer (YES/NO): NO